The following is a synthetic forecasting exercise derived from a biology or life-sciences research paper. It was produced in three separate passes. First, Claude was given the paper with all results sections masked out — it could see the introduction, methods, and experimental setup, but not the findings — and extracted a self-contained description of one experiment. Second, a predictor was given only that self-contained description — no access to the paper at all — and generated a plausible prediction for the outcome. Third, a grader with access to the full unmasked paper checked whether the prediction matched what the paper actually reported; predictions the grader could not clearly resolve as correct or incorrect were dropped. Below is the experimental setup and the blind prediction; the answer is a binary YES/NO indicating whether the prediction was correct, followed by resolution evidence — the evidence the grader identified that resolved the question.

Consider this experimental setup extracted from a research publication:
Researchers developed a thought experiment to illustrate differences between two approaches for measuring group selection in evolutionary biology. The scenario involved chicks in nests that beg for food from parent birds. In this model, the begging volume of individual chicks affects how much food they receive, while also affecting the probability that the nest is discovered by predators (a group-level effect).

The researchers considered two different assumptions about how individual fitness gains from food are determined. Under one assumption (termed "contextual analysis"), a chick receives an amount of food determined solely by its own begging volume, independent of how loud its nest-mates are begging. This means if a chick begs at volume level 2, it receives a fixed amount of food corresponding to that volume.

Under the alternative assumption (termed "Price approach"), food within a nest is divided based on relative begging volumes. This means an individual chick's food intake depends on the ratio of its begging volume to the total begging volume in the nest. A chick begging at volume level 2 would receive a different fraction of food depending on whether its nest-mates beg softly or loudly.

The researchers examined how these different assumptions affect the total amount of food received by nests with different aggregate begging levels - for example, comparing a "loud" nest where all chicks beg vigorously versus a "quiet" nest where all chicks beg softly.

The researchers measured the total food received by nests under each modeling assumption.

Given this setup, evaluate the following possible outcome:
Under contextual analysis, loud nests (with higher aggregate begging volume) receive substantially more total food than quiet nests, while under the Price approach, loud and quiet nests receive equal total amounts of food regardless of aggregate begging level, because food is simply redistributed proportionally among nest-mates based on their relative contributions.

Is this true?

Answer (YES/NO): YES